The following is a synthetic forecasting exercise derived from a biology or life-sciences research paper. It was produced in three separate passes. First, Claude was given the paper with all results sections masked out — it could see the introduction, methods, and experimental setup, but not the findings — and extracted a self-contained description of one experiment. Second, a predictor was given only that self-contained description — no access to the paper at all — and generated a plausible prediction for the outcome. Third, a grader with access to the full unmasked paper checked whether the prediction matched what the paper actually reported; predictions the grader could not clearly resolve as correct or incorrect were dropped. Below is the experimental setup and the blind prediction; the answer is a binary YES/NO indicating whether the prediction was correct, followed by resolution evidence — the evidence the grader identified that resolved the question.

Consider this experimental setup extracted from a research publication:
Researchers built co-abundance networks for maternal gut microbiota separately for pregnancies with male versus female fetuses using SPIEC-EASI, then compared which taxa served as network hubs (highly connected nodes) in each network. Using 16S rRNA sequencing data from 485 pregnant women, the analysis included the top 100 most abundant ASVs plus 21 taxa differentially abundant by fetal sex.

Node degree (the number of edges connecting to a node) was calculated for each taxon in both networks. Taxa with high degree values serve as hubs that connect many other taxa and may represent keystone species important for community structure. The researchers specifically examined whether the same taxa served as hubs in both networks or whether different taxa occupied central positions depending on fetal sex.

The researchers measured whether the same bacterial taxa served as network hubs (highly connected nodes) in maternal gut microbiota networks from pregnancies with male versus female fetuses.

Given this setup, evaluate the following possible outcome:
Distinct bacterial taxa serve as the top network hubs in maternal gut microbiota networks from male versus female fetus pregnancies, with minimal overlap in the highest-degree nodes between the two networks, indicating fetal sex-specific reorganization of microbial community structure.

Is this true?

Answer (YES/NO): NO